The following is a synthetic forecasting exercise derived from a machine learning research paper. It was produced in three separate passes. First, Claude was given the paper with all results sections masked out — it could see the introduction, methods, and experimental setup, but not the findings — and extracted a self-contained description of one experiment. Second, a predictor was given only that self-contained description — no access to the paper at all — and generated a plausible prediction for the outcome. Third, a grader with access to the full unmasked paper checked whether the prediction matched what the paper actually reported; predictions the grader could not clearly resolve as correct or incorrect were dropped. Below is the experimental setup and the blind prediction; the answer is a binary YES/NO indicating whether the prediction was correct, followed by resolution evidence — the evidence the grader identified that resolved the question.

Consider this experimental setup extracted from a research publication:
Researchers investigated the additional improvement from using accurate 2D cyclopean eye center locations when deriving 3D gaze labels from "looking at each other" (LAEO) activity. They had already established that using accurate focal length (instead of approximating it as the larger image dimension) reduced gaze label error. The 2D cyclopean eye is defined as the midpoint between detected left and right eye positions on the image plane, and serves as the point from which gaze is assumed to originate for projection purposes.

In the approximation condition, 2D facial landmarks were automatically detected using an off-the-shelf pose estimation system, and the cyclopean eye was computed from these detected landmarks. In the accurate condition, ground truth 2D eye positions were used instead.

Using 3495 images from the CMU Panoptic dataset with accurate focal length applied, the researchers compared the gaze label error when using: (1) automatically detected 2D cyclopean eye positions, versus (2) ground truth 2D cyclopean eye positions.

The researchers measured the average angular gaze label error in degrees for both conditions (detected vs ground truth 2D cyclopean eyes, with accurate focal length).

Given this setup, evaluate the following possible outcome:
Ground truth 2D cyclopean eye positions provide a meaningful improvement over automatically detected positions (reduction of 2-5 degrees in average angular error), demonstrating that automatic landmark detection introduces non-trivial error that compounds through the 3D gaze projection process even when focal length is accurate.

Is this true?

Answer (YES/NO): NO